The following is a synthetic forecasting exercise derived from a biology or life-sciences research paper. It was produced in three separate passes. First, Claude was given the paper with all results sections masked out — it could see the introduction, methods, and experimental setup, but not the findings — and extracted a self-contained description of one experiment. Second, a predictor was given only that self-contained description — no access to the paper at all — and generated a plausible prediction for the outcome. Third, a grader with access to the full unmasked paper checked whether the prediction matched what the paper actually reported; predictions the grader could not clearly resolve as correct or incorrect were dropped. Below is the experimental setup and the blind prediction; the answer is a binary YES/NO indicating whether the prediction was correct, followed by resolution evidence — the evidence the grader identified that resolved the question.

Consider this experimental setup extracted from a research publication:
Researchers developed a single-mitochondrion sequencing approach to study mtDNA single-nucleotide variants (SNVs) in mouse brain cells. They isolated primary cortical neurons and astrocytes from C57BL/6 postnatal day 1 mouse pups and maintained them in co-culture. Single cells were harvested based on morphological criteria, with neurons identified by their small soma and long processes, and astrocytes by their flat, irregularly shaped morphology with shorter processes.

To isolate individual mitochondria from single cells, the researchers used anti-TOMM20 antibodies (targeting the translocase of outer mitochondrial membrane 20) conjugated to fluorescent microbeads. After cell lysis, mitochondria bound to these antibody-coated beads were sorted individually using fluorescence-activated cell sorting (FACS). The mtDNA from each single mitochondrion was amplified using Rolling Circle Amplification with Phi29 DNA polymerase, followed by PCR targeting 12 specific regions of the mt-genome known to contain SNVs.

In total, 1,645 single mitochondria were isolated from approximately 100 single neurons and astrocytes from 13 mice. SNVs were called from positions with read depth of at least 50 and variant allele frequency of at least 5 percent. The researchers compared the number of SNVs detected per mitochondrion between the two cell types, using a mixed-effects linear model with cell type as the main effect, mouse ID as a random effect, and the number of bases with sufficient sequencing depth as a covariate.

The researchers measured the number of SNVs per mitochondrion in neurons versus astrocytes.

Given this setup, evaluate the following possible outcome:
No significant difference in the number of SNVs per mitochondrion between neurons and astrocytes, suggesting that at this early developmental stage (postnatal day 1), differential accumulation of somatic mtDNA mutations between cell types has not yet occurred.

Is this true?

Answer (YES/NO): NO